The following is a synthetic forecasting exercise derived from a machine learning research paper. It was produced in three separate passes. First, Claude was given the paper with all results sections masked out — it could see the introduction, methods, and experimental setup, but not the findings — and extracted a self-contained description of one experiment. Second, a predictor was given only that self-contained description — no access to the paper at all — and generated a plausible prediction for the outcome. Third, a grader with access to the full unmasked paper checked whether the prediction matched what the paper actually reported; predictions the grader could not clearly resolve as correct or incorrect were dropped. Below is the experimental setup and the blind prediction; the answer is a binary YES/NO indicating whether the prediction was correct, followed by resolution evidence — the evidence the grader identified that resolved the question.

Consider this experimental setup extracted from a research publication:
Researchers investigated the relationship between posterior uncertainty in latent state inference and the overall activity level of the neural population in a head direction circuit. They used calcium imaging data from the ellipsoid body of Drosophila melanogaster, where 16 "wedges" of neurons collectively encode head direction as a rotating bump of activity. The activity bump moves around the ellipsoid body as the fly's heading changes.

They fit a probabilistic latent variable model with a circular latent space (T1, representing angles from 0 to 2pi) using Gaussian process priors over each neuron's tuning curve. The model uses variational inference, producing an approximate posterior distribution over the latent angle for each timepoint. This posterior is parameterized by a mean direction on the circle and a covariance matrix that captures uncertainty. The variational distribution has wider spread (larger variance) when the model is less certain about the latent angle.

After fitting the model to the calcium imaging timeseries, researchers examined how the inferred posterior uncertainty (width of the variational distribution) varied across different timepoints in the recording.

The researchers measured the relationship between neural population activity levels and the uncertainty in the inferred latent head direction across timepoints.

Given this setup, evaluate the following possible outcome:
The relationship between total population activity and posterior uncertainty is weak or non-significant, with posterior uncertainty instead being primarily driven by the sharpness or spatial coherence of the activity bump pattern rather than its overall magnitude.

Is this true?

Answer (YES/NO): NO